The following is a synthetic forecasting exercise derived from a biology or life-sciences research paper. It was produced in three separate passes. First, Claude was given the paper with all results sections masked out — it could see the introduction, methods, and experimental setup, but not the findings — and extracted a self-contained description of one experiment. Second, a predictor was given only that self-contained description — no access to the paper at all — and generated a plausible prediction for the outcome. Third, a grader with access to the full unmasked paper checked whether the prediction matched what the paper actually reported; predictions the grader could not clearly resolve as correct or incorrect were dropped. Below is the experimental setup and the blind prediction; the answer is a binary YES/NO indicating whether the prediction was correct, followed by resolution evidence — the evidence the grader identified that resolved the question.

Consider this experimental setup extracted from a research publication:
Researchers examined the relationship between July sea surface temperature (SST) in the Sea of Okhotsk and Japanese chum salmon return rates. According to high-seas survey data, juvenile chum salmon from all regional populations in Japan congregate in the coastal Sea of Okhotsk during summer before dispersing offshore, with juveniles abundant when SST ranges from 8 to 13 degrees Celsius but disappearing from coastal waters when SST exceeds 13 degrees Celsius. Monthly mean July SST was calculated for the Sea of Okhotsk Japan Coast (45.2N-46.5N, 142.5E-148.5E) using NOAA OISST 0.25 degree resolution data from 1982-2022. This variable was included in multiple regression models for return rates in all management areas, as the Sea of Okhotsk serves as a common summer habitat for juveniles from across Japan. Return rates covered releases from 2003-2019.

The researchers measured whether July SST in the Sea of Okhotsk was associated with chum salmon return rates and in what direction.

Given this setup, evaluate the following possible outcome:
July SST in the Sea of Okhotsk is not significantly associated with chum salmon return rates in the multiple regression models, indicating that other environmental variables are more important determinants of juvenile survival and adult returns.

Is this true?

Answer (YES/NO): NO